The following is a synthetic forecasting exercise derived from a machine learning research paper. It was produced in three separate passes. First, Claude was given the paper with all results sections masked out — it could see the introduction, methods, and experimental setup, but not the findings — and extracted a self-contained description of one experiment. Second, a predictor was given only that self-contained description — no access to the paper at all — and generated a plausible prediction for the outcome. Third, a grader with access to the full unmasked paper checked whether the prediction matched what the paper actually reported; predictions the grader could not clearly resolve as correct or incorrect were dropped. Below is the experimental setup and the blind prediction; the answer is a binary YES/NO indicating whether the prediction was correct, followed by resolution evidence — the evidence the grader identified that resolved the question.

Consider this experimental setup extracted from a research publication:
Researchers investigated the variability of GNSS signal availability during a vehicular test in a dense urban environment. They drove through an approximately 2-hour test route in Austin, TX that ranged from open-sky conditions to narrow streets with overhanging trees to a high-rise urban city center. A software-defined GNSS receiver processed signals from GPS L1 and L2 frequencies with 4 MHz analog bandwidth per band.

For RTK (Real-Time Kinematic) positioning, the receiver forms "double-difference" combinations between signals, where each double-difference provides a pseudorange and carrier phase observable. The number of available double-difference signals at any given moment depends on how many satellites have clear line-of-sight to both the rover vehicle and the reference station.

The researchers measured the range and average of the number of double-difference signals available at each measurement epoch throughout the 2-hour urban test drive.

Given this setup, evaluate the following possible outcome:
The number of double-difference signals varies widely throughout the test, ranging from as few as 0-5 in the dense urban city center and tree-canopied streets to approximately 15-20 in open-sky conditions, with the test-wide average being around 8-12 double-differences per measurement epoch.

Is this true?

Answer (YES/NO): NO